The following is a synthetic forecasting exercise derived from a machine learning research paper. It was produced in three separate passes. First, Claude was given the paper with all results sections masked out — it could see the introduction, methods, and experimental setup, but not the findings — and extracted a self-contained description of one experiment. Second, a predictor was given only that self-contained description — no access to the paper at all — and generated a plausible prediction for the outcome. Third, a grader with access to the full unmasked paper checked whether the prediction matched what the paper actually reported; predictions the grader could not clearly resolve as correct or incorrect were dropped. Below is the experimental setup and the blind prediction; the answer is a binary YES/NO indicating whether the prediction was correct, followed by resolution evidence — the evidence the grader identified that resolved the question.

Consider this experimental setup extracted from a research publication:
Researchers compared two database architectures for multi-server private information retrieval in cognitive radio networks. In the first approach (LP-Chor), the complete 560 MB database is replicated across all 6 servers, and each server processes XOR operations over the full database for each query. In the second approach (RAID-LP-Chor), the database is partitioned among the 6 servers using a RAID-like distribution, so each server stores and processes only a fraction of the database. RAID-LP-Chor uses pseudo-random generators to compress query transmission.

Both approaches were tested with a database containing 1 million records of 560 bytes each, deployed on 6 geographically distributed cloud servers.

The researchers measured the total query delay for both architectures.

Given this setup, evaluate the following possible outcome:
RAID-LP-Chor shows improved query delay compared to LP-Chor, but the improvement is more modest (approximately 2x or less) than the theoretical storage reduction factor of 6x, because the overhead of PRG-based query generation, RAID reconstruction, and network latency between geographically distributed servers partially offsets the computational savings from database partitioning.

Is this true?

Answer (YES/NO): NO